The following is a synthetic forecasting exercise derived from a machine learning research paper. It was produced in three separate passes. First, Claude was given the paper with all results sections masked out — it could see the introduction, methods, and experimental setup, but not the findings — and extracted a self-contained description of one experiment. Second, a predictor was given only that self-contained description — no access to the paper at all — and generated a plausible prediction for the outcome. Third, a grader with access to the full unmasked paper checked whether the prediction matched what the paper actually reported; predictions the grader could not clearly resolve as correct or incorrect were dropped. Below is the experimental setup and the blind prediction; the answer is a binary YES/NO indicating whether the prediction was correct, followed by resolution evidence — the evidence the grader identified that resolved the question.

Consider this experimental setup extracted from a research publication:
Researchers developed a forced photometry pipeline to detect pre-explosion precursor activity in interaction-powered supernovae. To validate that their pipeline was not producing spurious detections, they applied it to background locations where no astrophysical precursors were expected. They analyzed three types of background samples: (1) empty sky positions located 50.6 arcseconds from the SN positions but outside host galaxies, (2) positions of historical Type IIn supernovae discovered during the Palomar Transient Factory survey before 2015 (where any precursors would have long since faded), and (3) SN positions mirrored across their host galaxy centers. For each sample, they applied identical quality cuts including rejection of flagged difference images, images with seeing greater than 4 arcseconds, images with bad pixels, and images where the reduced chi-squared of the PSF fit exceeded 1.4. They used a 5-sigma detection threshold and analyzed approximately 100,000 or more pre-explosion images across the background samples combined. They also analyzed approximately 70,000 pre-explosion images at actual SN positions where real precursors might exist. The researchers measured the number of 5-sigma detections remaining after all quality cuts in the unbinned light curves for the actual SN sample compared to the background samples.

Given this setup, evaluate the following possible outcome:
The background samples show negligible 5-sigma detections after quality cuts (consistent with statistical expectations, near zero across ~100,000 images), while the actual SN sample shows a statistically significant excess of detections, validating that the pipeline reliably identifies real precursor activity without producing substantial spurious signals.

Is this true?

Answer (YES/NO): YES